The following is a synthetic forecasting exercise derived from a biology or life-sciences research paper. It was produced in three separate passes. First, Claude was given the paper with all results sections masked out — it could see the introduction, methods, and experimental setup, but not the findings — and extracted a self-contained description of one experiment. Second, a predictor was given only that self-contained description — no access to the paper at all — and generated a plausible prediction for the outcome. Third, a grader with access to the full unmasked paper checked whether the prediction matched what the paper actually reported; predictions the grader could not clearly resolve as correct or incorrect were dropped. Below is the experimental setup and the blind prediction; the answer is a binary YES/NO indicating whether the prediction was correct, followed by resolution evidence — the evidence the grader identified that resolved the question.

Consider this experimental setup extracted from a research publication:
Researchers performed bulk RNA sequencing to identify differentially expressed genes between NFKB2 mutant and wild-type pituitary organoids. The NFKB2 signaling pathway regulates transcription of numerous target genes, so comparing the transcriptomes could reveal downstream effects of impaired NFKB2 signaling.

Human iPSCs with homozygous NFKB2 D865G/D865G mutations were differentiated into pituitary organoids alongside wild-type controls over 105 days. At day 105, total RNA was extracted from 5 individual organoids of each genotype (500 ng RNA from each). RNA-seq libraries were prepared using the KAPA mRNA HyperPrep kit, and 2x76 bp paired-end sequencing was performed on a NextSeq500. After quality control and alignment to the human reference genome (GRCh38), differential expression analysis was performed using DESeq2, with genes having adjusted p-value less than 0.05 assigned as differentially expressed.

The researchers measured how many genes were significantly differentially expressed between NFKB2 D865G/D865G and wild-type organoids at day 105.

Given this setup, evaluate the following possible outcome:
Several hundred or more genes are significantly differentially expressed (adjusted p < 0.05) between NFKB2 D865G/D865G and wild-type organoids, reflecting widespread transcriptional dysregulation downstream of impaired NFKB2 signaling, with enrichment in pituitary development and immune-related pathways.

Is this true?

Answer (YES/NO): NO